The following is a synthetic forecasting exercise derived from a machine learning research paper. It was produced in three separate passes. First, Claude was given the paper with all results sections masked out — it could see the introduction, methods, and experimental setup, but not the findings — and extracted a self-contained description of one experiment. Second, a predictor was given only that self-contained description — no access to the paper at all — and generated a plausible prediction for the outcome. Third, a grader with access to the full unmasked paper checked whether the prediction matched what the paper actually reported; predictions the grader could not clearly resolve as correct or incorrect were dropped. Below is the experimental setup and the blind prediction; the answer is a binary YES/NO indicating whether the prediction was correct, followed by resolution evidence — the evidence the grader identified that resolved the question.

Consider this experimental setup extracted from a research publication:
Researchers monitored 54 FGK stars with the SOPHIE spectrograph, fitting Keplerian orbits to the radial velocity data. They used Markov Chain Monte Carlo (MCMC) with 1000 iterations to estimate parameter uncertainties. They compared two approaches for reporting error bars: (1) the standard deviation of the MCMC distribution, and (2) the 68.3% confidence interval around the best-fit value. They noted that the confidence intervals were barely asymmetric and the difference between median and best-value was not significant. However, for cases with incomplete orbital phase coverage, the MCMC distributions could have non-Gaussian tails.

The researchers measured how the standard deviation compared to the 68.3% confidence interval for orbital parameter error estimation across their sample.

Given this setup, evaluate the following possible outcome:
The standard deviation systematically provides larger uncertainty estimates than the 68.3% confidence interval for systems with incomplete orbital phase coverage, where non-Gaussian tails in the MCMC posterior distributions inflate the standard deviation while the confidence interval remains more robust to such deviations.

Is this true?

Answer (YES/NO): YES